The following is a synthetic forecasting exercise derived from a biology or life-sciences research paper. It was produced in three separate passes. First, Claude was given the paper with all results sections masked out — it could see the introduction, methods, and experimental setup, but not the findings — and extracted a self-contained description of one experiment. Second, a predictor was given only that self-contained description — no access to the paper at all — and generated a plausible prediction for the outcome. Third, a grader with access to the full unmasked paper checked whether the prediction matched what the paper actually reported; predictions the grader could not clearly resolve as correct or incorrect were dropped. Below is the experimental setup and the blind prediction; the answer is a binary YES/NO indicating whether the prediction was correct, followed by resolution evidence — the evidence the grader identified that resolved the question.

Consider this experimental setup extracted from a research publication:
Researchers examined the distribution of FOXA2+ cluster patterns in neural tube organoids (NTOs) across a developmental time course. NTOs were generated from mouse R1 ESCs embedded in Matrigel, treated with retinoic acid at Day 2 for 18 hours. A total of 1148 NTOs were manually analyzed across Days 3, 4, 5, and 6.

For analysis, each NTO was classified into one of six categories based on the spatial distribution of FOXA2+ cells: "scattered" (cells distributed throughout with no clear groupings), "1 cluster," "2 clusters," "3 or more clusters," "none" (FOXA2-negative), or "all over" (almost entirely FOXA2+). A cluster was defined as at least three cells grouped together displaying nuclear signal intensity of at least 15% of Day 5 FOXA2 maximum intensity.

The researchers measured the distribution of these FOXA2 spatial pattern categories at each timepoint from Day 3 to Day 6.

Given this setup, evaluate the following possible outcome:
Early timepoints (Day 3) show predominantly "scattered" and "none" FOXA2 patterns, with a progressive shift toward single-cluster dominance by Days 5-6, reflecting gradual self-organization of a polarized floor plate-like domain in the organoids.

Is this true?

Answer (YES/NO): NO